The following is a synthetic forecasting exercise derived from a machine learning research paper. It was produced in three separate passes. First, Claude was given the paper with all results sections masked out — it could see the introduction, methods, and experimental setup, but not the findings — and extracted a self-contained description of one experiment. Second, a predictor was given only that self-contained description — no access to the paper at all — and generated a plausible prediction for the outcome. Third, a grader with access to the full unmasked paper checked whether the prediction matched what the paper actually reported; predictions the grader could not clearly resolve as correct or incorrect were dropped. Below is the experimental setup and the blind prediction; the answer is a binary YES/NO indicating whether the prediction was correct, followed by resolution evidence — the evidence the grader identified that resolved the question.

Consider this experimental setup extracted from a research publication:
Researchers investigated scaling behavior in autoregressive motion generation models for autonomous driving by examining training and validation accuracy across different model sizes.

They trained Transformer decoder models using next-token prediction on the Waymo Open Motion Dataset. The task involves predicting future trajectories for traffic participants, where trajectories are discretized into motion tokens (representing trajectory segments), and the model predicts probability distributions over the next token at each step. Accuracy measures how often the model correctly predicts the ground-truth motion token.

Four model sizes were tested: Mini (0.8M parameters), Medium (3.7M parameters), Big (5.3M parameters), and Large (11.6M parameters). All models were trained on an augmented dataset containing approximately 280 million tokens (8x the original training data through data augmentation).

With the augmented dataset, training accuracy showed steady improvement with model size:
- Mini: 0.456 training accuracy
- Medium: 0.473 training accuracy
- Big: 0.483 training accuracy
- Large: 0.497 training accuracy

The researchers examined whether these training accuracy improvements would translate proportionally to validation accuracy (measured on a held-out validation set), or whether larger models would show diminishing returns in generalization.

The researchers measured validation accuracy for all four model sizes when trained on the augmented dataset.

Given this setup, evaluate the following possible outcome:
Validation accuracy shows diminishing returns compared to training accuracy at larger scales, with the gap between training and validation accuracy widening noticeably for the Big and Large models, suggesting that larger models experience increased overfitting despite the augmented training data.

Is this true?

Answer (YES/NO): YES